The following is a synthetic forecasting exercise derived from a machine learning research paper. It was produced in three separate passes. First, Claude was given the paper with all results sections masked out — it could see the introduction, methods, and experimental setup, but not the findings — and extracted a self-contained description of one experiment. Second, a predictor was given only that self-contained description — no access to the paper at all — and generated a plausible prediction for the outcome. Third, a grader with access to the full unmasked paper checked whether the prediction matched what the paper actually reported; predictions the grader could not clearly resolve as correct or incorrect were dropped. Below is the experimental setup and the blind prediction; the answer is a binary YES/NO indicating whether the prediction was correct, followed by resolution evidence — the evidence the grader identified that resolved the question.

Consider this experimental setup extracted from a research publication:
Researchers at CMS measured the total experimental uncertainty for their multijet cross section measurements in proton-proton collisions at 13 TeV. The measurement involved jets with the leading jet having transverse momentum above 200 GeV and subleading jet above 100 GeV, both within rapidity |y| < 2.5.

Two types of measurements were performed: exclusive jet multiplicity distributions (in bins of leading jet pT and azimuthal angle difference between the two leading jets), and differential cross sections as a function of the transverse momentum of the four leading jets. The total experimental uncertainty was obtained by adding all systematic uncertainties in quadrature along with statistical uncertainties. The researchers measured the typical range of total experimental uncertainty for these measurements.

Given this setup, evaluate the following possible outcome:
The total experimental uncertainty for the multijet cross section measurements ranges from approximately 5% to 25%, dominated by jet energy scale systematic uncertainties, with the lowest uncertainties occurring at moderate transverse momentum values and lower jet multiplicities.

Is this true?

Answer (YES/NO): NO